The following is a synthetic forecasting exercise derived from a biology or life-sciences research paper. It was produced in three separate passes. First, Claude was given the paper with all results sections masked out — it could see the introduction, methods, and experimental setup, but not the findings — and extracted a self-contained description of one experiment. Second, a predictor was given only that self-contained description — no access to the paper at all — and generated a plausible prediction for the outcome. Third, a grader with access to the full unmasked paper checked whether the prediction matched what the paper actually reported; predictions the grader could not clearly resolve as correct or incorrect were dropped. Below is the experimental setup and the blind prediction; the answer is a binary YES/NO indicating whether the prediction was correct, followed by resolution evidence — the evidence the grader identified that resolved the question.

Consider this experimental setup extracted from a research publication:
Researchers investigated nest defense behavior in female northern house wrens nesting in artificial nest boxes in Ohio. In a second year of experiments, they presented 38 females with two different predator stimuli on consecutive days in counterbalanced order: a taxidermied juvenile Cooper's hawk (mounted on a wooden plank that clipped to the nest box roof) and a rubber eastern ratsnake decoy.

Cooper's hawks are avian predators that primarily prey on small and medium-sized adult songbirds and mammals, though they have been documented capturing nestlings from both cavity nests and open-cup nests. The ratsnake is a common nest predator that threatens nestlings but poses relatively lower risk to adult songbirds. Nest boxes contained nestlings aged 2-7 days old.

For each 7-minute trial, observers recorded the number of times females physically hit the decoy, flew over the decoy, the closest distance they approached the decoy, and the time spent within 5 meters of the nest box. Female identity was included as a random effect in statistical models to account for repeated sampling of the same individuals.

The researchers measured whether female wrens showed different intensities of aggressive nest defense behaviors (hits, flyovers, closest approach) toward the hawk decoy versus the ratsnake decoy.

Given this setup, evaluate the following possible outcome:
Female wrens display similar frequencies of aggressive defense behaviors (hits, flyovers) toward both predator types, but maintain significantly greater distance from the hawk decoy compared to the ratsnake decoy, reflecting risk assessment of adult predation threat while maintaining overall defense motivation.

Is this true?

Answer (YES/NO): NO